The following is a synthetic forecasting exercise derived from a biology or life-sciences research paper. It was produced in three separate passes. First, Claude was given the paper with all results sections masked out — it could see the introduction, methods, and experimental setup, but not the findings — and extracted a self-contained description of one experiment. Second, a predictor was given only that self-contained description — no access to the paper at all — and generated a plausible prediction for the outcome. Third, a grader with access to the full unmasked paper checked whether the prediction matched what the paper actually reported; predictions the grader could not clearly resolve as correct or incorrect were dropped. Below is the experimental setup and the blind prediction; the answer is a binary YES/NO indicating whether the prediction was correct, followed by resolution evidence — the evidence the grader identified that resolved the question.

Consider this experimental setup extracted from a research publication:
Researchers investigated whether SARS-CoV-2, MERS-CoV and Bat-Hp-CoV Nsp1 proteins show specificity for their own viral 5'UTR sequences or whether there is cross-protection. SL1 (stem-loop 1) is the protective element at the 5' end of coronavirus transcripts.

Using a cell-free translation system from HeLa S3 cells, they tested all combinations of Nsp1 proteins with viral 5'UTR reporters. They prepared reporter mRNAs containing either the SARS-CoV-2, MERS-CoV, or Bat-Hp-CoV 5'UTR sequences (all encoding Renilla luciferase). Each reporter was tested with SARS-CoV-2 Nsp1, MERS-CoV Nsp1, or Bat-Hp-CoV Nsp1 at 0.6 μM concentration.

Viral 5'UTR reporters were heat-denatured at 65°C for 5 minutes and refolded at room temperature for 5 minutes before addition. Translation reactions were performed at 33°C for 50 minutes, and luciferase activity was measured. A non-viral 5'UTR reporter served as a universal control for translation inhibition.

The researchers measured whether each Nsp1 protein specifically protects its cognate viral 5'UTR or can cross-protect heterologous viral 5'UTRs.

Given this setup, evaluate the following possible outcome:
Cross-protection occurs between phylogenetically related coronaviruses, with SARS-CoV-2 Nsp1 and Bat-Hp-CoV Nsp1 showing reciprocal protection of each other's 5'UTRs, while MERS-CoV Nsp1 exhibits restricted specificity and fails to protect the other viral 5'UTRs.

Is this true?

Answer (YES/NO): NO